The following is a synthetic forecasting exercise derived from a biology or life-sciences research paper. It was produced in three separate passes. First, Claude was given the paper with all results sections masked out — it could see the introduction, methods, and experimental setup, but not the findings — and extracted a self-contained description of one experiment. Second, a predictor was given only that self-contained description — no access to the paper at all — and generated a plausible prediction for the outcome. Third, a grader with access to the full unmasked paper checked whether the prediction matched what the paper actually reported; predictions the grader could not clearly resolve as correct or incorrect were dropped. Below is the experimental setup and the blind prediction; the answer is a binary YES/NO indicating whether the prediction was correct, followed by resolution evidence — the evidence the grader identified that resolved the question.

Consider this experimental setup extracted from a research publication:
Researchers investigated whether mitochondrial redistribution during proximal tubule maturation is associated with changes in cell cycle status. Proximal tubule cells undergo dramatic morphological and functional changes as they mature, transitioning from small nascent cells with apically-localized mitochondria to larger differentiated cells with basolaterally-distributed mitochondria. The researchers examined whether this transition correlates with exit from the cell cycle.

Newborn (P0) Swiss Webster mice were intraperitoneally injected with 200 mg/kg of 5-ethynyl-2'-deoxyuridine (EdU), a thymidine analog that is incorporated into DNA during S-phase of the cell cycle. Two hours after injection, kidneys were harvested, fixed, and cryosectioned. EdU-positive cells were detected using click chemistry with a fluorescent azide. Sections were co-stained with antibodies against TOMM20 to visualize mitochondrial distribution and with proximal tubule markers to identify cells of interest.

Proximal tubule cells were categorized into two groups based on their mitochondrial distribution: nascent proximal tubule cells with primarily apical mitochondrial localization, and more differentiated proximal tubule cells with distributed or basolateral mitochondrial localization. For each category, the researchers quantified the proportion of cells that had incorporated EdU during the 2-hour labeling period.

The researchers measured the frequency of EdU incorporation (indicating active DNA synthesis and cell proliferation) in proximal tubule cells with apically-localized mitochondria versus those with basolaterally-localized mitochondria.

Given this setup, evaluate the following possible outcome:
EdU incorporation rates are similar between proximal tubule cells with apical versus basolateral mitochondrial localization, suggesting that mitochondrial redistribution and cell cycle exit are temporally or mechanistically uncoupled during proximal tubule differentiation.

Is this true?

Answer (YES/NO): NO